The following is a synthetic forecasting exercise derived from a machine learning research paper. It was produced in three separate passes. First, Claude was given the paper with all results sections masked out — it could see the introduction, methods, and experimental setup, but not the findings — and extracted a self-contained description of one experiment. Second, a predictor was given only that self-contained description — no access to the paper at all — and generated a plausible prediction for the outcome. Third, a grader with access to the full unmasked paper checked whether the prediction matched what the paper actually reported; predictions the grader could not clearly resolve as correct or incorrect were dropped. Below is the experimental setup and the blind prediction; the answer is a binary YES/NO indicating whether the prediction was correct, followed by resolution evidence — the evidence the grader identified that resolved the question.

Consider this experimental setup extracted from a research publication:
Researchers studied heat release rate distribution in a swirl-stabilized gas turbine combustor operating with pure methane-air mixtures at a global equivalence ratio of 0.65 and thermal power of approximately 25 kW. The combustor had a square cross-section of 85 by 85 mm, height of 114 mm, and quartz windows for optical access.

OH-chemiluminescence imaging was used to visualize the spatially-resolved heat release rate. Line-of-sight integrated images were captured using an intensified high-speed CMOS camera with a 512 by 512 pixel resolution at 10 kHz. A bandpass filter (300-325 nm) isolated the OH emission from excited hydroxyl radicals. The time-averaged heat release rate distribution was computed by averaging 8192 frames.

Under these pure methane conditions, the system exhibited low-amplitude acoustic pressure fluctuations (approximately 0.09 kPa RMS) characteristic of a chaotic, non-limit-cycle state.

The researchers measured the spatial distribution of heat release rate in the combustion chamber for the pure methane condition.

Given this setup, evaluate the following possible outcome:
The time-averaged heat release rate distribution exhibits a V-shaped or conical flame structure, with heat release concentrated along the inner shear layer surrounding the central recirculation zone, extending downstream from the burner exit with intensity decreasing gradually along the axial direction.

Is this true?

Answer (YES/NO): NO